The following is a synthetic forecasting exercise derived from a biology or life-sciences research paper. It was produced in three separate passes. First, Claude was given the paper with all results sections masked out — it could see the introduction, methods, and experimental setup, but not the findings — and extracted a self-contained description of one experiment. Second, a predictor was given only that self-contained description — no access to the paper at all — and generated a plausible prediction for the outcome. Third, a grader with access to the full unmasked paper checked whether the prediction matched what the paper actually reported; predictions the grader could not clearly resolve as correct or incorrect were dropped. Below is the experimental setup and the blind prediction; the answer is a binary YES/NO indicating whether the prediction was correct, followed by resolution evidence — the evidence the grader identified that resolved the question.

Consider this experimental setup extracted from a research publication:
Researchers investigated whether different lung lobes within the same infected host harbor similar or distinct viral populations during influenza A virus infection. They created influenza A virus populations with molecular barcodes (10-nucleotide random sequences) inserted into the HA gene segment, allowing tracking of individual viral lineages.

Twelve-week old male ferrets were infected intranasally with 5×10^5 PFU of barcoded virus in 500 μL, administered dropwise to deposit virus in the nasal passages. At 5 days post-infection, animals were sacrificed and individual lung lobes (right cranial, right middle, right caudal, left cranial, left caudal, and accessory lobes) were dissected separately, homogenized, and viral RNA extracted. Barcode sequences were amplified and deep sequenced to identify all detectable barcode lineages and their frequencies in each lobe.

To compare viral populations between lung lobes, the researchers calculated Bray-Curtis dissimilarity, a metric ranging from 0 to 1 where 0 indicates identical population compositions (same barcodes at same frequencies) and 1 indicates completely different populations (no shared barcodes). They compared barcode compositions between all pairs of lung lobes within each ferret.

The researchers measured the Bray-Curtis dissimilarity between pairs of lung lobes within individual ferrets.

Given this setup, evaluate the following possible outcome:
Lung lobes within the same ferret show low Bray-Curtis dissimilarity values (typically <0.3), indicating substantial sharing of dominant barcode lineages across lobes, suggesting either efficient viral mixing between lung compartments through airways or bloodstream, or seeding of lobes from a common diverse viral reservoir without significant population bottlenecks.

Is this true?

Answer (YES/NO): NO